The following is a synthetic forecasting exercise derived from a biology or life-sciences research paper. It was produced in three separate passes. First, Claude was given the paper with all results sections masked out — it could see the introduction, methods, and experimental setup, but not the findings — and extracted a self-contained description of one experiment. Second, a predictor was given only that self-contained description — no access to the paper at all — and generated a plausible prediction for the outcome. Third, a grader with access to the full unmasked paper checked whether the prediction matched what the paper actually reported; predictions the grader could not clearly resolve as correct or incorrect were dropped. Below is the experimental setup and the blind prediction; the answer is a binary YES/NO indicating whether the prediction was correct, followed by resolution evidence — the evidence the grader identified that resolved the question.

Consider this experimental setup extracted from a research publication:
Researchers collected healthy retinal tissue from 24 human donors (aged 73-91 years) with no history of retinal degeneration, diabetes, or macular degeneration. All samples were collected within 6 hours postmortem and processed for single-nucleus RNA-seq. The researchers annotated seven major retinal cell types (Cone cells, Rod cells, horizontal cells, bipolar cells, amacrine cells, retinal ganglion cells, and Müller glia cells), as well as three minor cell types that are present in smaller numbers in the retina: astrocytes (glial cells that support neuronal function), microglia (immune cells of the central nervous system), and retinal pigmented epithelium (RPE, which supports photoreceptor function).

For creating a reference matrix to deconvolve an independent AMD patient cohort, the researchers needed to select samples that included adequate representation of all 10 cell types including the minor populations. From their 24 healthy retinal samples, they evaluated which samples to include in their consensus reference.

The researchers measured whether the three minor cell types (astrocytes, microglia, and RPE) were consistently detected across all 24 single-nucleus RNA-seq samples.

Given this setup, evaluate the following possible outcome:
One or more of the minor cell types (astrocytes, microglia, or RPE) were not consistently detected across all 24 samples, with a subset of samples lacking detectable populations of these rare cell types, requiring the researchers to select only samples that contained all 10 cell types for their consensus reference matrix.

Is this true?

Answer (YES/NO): YES